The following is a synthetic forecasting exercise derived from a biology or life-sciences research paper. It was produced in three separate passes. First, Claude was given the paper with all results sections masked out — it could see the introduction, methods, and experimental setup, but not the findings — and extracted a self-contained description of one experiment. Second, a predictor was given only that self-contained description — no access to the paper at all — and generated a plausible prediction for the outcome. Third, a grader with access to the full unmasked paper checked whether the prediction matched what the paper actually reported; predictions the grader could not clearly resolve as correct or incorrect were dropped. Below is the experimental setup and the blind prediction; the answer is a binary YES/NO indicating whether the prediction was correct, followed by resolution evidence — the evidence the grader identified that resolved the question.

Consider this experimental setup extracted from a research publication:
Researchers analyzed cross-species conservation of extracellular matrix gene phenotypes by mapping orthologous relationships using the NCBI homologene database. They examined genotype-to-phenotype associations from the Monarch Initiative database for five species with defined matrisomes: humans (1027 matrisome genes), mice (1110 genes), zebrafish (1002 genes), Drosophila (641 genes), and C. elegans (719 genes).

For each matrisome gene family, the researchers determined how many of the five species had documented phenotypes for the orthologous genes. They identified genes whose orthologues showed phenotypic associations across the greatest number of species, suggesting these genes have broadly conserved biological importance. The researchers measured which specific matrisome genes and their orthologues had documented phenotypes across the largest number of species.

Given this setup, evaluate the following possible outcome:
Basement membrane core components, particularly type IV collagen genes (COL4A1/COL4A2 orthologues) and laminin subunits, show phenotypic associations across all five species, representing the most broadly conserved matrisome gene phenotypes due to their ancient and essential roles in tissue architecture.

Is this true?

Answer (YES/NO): NO